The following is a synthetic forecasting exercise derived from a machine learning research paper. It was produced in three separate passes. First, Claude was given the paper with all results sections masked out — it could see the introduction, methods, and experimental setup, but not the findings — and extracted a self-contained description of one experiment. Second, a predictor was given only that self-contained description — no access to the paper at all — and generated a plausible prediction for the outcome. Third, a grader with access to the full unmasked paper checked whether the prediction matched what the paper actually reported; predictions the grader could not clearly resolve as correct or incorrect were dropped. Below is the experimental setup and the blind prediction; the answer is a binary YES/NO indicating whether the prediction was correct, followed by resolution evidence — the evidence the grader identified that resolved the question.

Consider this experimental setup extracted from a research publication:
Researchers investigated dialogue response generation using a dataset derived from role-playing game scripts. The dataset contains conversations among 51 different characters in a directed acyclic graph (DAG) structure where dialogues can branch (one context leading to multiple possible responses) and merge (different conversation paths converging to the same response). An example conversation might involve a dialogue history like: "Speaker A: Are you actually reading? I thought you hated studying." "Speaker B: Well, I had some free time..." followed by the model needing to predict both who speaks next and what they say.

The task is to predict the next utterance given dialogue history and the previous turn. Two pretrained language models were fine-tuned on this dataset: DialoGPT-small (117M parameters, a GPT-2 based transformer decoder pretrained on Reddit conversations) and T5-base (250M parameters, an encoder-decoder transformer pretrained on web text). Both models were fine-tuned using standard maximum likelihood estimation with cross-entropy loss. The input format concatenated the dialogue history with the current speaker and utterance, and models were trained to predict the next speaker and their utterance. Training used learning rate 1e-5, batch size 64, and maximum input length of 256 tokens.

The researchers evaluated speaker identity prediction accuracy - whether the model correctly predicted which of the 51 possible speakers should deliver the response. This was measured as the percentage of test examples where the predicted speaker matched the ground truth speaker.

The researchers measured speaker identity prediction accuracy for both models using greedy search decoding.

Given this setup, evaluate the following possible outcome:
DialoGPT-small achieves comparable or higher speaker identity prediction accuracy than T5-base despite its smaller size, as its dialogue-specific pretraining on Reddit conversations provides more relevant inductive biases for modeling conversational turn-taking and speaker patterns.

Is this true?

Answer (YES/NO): NO